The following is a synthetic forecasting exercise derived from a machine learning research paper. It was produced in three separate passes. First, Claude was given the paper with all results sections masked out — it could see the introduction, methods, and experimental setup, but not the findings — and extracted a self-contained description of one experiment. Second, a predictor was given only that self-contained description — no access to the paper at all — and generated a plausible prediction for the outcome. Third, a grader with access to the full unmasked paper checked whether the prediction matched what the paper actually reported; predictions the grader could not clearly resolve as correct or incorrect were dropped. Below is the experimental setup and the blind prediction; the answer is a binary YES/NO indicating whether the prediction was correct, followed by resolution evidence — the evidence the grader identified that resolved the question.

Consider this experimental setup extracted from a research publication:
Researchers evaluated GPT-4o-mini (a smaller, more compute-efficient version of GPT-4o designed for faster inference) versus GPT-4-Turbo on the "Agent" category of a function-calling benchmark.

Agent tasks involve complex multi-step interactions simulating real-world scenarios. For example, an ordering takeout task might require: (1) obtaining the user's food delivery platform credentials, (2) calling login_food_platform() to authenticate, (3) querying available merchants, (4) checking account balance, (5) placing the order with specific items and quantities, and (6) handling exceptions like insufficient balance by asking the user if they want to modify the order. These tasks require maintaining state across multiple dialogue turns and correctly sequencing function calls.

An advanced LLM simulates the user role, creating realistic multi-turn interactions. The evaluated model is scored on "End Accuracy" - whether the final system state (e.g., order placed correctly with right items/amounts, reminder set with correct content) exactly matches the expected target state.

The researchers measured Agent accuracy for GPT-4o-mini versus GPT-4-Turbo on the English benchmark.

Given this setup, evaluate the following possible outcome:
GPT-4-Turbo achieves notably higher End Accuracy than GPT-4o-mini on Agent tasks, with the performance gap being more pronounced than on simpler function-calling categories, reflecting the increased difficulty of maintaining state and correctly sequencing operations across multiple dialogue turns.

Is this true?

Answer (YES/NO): YES